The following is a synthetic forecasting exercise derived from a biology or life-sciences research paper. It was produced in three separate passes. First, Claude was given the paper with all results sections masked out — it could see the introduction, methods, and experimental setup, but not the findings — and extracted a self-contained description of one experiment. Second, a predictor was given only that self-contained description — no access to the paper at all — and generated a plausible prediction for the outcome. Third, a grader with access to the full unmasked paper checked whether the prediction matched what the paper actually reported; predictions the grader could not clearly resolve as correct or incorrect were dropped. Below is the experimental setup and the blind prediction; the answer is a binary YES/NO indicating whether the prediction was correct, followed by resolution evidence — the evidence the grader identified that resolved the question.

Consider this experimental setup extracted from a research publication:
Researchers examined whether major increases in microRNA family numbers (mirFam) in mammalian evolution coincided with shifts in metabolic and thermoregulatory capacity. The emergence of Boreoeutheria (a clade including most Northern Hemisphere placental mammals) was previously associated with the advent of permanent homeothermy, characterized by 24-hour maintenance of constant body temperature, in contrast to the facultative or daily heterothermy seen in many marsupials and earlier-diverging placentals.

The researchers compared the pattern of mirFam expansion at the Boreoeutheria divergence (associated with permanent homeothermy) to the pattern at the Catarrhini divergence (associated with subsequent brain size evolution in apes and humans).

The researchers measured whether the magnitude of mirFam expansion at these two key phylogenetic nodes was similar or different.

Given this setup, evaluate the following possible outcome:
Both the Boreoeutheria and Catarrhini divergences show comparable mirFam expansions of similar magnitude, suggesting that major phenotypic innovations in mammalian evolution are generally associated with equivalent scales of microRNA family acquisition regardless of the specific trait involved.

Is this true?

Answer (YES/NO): YES